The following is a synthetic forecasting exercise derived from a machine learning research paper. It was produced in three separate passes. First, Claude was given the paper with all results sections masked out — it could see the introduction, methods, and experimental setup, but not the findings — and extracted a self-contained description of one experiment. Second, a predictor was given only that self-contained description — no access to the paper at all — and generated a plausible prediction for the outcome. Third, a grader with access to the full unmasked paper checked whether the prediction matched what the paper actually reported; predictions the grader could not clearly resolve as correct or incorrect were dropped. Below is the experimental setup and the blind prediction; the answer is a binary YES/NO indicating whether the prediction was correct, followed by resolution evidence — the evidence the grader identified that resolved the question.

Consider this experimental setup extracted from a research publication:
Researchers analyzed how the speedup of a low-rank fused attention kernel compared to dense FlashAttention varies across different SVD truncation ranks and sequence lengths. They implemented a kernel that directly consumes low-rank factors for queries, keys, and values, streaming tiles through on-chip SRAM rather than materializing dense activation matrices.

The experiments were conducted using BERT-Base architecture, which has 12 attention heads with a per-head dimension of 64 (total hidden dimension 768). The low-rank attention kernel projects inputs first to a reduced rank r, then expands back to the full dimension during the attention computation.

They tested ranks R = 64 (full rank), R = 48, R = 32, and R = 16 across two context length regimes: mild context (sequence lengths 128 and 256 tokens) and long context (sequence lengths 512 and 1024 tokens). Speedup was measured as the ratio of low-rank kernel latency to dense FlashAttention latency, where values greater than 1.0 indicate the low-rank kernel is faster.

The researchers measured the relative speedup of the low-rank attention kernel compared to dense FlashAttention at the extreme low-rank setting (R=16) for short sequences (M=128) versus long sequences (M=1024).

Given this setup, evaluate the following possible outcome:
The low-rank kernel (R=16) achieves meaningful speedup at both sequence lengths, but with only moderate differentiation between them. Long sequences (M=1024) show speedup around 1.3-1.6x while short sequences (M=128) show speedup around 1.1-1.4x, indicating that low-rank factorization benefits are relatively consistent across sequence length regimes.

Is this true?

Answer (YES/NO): NO